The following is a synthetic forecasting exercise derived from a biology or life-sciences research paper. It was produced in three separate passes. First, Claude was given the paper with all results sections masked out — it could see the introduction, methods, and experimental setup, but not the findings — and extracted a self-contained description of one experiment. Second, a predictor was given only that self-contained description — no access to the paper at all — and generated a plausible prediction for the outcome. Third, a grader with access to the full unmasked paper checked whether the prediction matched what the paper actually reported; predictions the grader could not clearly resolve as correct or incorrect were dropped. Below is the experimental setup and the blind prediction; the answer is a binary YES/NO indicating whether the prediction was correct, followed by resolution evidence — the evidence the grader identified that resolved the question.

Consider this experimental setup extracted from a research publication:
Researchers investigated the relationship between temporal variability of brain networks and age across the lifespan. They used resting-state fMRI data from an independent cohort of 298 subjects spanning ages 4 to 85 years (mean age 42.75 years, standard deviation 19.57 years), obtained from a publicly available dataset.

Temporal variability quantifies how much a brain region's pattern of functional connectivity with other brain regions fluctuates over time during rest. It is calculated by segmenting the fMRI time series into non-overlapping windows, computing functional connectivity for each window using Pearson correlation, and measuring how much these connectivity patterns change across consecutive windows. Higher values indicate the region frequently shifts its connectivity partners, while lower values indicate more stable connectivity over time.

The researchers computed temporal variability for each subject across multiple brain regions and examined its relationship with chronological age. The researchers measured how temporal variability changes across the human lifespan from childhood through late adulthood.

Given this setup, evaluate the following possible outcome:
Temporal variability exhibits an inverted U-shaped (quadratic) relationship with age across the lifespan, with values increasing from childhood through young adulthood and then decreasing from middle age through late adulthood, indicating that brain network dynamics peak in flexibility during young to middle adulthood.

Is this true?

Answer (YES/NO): NO